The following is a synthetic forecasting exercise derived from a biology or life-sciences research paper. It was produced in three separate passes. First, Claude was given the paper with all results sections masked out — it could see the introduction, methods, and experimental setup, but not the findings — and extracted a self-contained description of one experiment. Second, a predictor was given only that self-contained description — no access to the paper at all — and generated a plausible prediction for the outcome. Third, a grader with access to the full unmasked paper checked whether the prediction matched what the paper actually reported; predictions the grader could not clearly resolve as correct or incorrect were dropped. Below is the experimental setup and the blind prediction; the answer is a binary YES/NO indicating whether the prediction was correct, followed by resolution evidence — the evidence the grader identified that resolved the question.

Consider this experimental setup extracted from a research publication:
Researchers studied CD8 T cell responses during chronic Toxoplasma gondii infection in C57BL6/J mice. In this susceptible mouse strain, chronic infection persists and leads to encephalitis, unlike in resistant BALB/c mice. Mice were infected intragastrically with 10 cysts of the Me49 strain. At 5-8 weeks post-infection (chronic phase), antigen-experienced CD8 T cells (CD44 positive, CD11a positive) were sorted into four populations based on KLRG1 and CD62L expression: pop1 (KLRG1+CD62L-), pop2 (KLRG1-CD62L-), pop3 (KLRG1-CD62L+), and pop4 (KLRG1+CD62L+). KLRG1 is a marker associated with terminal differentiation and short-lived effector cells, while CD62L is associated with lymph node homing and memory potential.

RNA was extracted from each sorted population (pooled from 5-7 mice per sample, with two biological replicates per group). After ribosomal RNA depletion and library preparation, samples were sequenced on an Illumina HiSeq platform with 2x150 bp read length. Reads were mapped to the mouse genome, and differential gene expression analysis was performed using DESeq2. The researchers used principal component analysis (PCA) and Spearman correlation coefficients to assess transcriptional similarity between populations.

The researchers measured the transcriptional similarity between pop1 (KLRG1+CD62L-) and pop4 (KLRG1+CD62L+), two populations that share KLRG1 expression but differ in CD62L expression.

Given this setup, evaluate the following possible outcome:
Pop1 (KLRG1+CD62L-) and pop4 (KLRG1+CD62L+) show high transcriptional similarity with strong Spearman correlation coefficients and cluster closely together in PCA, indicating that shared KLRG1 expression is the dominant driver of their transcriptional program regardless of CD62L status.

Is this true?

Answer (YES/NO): YES